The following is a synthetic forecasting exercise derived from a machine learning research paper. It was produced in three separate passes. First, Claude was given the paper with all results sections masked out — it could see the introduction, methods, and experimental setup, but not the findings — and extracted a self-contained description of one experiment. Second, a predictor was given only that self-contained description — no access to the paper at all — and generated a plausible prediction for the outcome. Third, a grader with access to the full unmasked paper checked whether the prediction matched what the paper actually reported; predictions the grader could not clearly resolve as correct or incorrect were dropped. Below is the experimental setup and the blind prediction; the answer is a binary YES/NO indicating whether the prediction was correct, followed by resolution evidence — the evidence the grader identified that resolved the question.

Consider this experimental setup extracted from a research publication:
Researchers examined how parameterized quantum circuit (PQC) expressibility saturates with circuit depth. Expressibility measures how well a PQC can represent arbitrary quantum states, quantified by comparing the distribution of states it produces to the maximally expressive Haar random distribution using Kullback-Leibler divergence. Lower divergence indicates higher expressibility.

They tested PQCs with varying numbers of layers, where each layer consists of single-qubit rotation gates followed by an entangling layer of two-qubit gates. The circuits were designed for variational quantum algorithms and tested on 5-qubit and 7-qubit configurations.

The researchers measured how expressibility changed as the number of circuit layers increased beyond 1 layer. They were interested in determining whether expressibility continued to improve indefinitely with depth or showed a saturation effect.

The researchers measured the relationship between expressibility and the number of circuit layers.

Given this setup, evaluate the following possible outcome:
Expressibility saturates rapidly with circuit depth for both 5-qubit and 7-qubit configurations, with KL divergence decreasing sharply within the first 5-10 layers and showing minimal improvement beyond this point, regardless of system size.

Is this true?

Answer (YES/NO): YES